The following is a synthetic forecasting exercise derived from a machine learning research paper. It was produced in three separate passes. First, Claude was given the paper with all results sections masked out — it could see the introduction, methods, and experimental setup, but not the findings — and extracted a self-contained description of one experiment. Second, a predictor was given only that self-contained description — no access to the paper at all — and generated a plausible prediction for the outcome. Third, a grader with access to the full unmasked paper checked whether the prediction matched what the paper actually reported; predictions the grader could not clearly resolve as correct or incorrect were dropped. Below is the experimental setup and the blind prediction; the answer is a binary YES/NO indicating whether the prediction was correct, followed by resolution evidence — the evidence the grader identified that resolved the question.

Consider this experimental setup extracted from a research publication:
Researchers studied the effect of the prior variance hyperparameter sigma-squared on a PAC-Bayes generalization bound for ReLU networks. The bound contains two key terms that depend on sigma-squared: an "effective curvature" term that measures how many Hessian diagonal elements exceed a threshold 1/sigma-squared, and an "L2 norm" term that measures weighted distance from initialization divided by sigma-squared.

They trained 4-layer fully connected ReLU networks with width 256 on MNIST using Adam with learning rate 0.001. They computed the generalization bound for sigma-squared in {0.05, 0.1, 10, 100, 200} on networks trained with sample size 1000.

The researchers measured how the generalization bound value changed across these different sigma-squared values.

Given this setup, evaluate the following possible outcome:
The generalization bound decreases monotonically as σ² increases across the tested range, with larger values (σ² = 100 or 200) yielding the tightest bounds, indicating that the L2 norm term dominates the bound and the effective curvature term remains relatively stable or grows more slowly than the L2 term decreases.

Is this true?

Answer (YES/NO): NO